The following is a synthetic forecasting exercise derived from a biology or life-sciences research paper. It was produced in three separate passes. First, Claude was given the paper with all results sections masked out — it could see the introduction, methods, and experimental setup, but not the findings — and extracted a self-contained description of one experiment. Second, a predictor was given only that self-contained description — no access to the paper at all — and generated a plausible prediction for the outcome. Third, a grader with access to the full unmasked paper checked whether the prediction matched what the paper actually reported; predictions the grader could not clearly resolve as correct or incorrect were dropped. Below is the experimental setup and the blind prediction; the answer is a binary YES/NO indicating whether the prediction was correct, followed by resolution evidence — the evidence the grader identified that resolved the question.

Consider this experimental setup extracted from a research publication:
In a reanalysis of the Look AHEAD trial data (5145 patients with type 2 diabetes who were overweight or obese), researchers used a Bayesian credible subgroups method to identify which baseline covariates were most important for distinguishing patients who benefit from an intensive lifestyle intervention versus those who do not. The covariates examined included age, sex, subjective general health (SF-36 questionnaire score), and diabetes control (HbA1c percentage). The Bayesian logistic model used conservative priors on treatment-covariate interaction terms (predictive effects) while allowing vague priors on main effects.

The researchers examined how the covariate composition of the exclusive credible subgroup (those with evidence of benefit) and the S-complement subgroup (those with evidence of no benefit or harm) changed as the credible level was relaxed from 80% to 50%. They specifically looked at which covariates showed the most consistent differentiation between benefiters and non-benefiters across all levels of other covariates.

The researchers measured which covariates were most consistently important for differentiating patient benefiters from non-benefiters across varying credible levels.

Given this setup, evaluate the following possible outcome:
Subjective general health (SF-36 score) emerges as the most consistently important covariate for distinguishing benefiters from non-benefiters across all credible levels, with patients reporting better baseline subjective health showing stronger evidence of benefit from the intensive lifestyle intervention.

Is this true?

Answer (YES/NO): NO